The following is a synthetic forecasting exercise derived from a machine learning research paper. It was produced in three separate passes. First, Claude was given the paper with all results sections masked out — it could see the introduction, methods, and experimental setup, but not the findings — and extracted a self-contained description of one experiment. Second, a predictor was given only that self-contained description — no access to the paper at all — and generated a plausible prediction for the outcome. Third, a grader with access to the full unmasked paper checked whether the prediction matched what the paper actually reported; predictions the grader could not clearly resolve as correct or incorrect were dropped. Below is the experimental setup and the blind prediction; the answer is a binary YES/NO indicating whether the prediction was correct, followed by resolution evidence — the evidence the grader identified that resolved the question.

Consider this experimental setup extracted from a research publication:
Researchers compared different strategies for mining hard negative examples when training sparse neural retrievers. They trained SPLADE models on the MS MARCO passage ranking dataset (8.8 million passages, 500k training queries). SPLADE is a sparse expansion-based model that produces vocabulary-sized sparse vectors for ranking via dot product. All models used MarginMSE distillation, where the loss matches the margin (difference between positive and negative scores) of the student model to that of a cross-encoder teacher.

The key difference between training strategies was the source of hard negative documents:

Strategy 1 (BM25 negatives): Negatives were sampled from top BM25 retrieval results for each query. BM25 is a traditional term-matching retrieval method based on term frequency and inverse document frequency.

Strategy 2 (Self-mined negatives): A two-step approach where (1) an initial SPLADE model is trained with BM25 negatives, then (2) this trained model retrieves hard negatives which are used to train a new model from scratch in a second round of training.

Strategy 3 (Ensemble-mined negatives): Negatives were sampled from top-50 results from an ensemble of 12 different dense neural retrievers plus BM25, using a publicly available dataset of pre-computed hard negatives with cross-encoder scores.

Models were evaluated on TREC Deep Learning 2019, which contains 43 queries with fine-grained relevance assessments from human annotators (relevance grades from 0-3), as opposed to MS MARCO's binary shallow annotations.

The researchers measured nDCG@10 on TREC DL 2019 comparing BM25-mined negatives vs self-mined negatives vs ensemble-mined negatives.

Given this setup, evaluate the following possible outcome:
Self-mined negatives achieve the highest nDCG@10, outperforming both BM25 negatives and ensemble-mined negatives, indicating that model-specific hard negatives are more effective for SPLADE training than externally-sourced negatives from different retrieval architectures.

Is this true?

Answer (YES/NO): NO